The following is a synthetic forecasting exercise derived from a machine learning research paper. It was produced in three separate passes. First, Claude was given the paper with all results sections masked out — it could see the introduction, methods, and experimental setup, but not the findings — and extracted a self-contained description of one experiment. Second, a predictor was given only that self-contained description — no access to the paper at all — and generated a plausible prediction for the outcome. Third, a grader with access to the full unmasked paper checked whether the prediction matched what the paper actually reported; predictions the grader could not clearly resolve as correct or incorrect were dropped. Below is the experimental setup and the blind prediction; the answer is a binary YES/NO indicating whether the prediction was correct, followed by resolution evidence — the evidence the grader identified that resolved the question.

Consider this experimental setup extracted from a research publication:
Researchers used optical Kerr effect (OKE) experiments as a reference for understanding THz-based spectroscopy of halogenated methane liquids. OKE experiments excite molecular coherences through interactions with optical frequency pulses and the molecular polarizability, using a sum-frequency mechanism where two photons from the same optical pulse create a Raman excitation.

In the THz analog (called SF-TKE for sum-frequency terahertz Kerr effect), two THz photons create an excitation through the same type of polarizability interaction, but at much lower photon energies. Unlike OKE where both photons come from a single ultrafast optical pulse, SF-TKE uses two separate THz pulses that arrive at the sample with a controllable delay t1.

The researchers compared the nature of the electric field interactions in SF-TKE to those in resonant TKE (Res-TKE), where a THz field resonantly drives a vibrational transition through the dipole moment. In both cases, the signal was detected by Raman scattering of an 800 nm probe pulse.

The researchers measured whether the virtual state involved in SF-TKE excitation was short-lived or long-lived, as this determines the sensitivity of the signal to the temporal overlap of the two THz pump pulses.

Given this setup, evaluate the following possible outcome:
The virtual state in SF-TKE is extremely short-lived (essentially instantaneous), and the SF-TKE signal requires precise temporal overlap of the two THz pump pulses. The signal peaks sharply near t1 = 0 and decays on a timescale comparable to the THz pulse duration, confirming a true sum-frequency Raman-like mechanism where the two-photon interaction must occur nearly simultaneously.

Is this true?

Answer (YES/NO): YES